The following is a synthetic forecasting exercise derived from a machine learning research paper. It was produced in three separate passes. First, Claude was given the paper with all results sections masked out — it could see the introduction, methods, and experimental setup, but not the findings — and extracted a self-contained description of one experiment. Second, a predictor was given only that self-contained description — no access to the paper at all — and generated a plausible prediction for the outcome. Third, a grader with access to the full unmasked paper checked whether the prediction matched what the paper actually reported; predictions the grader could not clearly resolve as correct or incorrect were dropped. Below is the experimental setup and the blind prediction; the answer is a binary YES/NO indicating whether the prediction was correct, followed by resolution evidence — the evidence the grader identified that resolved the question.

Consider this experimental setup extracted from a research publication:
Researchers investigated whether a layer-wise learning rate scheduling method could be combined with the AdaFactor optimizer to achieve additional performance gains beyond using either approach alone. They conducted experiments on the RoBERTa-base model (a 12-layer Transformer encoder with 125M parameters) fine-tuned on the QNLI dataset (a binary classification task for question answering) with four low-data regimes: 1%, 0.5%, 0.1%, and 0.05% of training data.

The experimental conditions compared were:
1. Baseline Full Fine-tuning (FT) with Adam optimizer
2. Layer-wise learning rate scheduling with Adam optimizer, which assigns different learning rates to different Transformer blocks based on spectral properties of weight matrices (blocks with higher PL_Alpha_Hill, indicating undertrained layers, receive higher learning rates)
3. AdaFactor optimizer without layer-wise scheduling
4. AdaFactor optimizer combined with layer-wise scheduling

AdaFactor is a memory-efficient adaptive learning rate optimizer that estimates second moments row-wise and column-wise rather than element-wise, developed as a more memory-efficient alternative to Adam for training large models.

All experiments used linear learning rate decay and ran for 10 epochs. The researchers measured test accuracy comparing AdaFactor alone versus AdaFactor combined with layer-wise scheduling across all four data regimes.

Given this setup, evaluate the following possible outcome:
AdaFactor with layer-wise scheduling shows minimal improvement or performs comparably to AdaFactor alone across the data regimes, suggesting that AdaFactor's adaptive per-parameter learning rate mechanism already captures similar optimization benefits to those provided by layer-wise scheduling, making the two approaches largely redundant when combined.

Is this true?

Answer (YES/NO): NO